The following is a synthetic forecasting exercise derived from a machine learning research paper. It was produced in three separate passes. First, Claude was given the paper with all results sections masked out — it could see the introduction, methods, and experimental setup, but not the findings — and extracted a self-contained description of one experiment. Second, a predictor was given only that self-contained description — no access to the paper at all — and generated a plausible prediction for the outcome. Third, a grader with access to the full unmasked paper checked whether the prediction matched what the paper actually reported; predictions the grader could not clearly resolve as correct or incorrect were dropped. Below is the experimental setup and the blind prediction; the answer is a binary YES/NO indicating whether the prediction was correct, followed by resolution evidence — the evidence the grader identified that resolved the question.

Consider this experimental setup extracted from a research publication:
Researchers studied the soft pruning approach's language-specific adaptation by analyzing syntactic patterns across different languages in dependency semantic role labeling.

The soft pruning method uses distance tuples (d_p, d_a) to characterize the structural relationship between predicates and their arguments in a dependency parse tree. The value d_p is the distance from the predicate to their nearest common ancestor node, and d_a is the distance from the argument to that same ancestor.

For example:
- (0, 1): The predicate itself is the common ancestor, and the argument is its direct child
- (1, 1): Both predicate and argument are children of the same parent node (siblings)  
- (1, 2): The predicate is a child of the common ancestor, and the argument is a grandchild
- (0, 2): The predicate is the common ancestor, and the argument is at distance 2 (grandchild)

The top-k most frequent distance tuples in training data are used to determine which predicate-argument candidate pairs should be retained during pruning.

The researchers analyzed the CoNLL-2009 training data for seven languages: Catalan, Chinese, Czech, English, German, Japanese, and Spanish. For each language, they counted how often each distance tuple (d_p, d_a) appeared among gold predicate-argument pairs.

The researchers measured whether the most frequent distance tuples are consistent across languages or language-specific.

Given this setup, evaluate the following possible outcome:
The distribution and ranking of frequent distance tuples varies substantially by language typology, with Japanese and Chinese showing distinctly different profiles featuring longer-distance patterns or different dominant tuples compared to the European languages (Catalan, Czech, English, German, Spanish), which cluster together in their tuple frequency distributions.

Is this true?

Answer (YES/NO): NO